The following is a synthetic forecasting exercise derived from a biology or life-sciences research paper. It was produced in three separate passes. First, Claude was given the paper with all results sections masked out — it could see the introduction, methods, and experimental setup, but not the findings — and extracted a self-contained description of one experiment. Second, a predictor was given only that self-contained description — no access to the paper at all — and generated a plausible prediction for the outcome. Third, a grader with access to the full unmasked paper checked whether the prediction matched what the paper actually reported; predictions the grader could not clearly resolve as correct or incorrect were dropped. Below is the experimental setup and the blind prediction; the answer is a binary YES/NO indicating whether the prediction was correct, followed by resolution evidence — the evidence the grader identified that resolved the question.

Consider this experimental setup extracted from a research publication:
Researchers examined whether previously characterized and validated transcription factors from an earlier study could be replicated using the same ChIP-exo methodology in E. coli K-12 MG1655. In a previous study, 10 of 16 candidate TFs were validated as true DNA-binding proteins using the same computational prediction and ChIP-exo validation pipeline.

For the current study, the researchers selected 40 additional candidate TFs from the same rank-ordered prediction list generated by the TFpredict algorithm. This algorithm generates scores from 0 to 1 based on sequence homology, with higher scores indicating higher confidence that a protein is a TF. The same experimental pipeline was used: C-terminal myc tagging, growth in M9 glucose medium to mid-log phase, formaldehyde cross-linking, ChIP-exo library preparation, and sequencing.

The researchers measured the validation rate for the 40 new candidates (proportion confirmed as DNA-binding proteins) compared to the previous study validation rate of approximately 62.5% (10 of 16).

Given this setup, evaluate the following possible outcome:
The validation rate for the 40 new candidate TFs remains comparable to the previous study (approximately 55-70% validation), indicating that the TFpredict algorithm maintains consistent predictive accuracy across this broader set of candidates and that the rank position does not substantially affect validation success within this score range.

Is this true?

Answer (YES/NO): NO